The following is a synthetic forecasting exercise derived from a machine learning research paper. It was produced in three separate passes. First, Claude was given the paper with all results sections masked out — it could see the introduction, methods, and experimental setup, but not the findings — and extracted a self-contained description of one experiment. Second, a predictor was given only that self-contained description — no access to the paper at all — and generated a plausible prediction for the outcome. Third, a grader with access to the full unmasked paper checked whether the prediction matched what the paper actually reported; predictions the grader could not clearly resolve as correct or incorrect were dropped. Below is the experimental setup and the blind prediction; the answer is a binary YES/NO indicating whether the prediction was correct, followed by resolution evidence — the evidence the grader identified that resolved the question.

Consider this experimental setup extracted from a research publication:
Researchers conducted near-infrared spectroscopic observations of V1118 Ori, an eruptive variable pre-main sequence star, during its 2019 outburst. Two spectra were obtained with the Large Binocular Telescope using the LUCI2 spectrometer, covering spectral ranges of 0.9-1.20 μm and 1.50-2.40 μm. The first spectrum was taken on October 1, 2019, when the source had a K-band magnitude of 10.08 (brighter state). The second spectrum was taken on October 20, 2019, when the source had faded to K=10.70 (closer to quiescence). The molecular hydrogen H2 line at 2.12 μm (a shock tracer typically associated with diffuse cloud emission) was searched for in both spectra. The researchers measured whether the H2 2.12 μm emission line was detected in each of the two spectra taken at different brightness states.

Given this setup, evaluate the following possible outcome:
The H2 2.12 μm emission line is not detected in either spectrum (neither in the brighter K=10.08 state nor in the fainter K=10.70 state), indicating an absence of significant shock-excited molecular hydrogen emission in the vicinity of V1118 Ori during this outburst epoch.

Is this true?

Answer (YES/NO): NO